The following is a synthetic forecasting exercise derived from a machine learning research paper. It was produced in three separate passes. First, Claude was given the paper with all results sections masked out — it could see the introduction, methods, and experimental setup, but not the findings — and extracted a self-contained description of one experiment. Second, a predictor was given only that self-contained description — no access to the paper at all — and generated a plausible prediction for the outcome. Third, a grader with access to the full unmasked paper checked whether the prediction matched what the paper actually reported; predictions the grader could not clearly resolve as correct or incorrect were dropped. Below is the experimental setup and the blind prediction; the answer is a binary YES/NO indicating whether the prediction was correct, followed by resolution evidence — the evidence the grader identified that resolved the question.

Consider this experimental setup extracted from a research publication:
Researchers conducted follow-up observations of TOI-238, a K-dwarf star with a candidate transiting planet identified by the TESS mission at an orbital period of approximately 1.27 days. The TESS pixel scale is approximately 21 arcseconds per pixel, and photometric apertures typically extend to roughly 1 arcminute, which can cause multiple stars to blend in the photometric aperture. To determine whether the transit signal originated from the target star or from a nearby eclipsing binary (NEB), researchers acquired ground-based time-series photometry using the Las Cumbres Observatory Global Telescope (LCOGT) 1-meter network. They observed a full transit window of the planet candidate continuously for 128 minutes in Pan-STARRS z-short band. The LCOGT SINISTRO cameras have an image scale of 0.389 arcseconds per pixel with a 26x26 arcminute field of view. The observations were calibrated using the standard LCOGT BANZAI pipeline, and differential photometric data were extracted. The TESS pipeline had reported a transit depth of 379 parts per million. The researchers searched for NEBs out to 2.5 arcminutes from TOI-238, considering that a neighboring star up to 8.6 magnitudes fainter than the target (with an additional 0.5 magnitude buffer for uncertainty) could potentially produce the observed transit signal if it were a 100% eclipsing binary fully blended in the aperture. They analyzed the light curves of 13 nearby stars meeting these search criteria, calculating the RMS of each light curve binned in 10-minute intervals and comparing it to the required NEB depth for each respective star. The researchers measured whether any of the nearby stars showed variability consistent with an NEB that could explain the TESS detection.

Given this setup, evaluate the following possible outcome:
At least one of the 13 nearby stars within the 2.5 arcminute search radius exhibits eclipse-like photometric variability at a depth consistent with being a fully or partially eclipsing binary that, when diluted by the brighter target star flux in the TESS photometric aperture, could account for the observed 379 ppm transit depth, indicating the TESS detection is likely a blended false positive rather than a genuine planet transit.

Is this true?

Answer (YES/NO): NO